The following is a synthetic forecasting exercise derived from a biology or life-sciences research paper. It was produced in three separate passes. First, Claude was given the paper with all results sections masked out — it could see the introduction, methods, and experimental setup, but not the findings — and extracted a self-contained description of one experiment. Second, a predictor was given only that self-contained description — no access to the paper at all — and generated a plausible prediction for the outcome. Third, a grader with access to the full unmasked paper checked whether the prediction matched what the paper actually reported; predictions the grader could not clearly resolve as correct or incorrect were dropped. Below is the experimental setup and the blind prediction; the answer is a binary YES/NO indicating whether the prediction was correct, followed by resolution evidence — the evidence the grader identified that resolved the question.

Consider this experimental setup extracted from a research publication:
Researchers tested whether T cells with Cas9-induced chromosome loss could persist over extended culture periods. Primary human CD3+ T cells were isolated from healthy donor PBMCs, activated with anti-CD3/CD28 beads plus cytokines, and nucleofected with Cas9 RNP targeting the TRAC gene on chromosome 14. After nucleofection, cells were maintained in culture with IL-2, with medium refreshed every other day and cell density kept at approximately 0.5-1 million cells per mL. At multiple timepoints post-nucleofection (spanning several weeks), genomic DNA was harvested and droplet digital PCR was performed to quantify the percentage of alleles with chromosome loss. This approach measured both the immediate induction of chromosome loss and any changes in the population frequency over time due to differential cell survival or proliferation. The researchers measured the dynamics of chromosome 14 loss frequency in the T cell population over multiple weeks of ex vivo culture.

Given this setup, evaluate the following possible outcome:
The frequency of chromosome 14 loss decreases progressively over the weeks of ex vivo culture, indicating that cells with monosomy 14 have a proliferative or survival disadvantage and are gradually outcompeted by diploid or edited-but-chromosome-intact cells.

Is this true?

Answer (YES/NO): YES